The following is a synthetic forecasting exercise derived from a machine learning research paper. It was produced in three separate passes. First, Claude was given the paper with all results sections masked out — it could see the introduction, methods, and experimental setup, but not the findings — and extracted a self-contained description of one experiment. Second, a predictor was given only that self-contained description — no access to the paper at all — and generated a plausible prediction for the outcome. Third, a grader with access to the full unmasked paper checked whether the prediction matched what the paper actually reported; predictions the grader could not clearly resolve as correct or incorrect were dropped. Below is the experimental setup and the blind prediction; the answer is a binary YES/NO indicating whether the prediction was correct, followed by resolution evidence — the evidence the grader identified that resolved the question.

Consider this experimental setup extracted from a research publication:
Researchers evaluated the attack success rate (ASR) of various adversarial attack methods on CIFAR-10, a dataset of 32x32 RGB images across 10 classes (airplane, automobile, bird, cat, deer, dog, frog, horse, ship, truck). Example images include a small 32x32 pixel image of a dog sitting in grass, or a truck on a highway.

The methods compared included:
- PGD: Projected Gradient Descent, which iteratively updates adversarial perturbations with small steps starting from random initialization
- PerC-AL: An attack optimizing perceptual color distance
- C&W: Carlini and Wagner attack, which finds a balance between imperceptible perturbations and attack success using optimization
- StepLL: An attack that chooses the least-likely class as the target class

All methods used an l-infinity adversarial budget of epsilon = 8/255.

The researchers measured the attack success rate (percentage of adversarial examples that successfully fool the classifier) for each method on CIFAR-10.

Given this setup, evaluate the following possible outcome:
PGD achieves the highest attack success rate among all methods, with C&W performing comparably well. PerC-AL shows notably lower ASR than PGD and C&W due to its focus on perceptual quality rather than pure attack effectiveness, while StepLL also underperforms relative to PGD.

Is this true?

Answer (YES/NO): NO